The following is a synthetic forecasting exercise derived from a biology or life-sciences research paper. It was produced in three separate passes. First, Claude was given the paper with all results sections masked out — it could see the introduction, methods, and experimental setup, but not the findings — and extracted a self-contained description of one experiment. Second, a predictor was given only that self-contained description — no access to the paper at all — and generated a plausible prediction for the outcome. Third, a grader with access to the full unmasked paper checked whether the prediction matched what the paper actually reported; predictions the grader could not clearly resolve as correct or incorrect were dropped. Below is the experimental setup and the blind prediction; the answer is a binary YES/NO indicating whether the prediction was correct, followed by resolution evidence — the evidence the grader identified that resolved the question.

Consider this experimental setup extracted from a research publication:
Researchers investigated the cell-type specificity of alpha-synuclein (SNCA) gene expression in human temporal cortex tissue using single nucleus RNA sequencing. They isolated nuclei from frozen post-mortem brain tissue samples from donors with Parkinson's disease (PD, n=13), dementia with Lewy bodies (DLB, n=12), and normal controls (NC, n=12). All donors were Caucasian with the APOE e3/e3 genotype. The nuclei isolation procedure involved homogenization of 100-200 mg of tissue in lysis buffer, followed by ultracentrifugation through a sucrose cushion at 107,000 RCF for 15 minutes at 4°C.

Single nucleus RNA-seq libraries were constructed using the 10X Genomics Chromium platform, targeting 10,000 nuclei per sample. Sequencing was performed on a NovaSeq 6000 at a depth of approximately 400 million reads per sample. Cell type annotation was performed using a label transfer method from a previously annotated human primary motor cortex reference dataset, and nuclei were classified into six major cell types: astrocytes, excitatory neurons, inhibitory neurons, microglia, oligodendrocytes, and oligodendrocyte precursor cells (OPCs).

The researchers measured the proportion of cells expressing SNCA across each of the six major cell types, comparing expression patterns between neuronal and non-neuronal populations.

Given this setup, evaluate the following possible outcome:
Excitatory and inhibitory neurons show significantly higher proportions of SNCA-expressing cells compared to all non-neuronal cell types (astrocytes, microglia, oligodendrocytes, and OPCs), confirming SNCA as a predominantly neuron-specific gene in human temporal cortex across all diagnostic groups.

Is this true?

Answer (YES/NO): NO